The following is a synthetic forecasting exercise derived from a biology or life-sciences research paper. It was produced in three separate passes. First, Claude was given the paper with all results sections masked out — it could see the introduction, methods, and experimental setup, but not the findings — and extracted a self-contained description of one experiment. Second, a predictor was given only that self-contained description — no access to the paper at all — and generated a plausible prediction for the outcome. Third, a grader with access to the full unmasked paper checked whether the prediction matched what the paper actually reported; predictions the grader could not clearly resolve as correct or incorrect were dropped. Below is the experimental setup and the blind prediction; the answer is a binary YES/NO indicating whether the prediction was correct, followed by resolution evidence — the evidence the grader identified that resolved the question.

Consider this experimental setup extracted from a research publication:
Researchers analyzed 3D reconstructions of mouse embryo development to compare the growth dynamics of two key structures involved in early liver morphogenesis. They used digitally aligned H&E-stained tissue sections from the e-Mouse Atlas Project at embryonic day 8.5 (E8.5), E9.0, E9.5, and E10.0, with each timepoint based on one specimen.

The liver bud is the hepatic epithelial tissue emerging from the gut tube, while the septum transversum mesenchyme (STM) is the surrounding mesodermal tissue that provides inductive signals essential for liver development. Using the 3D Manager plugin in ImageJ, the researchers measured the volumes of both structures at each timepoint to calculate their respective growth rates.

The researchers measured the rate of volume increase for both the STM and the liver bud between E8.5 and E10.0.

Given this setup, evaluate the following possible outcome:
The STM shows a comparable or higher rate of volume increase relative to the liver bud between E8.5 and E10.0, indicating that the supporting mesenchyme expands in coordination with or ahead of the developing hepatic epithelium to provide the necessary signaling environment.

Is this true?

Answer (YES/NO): YES